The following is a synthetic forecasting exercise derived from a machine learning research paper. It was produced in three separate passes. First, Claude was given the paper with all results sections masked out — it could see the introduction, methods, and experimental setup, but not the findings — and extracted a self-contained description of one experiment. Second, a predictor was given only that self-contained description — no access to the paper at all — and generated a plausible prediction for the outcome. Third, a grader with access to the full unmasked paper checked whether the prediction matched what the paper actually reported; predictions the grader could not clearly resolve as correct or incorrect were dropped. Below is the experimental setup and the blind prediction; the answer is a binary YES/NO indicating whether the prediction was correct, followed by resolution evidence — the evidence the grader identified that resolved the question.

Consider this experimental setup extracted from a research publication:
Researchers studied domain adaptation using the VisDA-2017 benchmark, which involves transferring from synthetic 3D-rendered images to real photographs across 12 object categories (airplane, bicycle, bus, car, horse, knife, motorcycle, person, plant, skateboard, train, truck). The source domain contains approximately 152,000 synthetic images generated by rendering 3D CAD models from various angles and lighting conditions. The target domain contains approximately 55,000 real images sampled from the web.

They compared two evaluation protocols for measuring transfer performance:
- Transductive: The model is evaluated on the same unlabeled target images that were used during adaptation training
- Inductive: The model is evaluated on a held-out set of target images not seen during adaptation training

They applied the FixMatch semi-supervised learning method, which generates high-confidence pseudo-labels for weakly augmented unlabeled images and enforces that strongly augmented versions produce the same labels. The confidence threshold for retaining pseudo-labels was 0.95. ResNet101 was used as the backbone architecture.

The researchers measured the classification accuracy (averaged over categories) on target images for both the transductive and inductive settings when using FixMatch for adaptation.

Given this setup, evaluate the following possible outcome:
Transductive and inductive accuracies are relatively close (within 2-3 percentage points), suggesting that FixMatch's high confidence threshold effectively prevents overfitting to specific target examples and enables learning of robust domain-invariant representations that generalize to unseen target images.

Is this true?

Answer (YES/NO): NO